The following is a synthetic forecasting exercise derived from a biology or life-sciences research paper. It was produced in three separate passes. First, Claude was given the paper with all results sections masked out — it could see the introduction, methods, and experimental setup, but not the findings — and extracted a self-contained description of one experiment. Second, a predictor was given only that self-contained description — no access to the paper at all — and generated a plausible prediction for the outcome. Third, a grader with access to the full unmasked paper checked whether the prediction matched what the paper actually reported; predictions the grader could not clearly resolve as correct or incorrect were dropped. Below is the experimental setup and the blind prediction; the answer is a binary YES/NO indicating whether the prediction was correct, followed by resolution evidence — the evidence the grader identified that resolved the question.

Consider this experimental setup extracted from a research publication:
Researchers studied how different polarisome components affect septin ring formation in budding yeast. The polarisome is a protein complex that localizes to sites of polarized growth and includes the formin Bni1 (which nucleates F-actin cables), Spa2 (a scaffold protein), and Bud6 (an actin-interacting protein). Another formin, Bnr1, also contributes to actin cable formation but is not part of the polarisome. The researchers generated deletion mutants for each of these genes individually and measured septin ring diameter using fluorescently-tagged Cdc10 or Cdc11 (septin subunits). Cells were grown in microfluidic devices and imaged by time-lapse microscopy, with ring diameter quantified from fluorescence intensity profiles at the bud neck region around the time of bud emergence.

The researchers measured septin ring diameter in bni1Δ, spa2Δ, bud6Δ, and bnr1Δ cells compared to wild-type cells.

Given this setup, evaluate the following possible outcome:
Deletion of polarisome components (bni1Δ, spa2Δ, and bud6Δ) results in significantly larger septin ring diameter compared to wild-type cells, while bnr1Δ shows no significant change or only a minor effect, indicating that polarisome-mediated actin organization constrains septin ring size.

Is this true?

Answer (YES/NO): YES